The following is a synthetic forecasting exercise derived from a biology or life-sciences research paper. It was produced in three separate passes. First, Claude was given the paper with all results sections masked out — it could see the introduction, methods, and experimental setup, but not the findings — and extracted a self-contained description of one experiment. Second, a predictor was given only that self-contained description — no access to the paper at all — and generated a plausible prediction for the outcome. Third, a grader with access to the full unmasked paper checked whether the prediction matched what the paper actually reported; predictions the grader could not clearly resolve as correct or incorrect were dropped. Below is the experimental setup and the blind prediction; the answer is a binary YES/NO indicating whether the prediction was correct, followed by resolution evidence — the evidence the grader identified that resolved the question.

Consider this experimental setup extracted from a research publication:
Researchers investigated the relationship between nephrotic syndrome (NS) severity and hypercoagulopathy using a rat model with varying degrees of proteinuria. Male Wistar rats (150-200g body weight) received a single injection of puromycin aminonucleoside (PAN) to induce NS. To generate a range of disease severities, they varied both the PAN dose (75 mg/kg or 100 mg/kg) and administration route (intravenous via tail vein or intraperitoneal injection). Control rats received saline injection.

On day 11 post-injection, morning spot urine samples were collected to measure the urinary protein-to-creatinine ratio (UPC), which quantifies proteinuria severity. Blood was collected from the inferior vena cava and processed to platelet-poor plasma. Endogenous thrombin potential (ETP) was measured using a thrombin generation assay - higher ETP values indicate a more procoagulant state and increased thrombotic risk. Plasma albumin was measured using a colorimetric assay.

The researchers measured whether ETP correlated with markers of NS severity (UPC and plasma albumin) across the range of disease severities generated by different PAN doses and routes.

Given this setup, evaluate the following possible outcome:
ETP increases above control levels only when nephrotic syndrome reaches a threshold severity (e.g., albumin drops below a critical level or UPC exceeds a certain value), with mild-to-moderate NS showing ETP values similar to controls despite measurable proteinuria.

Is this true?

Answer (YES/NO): NO